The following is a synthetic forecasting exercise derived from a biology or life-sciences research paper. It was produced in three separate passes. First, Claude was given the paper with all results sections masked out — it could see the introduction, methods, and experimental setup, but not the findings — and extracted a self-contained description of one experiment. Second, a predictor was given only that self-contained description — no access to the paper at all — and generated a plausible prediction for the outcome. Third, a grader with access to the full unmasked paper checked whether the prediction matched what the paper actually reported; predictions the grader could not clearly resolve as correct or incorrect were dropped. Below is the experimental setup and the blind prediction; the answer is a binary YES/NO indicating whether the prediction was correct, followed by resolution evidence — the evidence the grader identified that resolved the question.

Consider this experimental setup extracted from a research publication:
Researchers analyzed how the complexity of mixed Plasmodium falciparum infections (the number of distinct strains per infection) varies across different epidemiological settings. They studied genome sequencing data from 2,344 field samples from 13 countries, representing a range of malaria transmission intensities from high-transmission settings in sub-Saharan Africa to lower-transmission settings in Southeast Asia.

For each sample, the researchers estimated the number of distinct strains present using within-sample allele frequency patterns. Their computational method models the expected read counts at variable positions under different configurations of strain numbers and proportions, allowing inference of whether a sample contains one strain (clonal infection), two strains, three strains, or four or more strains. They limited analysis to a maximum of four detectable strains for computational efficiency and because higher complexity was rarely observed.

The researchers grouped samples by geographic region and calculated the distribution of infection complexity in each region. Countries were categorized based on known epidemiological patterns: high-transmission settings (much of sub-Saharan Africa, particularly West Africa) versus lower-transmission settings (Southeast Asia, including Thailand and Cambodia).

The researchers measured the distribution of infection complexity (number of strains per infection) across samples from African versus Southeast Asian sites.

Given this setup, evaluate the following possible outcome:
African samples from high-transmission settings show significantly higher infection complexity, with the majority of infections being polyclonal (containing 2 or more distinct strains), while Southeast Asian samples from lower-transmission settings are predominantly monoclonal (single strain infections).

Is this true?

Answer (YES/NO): NO